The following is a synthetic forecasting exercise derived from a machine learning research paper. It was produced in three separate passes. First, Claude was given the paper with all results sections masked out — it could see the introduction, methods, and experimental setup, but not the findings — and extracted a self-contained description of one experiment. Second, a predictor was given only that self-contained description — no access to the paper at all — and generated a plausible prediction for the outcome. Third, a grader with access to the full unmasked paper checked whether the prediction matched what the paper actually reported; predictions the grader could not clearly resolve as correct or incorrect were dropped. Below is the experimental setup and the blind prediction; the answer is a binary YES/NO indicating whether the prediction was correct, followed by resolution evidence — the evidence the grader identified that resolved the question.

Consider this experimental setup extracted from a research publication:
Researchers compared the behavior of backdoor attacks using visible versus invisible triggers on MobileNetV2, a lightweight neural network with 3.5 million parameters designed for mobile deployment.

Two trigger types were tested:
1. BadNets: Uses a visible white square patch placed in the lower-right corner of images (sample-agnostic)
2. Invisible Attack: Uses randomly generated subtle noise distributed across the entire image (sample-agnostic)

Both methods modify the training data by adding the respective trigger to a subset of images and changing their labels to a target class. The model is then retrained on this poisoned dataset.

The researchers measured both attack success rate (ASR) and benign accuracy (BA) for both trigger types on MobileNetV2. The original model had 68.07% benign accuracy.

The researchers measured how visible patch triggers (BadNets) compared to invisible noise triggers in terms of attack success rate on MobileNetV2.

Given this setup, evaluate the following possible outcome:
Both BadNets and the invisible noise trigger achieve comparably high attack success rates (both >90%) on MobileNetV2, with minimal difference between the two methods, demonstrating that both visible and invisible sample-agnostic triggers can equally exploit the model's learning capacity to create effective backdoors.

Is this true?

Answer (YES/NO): NO